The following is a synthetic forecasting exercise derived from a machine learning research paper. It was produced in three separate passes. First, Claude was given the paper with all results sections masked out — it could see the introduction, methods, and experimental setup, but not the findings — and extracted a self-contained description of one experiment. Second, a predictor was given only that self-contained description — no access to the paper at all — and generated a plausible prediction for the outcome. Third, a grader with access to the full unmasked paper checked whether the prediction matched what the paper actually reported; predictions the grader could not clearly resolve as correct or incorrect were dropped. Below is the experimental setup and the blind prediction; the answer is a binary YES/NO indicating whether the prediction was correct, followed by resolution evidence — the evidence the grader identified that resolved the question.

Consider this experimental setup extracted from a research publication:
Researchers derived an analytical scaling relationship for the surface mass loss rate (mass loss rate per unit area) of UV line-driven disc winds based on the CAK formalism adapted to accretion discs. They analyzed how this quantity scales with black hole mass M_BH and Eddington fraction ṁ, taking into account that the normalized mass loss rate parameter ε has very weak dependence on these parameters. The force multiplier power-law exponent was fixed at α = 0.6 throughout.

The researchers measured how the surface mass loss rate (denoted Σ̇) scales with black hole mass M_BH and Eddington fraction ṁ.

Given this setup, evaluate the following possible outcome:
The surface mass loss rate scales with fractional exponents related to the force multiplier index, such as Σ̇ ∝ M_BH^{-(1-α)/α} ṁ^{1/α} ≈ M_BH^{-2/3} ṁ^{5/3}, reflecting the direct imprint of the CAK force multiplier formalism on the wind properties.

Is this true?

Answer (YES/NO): NO